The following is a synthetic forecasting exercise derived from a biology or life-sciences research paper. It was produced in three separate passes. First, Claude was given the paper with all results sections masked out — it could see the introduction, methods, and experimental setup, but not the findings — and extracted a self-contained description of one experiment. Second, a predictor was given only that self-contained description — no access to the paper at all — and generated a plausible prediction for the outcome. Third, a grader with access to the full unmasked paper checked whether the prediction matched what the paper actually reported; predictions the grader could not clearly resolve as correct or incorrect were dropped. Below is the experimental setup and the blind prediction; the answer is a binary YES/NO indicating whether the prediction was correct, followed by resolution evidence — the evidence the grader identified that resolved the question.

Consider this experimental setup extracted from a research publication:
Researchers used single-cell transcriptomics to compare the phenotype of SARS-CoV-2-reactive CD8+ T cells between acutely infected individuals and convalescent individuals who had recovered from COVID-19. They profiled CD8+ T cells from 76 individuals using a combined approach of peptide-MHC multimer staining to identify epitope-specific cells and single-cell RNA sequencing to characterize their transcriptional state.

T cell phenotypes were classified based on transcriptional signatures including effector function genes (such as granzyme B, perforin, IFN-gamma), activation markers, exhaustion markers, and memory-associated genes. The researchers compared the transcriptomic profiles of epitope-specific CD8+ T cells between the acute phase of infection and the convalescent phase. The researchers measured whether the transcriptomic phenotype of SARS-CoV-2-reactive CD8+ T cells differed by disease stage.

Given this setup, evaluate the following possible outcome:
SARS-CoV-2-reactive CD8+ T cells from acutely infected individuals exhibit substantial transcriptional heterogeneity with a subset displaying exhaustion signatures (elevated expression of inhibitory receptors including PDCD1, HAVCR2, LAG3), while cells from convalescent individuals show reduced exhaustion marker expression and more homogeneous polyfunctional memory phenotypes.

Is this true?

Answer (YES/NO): NO